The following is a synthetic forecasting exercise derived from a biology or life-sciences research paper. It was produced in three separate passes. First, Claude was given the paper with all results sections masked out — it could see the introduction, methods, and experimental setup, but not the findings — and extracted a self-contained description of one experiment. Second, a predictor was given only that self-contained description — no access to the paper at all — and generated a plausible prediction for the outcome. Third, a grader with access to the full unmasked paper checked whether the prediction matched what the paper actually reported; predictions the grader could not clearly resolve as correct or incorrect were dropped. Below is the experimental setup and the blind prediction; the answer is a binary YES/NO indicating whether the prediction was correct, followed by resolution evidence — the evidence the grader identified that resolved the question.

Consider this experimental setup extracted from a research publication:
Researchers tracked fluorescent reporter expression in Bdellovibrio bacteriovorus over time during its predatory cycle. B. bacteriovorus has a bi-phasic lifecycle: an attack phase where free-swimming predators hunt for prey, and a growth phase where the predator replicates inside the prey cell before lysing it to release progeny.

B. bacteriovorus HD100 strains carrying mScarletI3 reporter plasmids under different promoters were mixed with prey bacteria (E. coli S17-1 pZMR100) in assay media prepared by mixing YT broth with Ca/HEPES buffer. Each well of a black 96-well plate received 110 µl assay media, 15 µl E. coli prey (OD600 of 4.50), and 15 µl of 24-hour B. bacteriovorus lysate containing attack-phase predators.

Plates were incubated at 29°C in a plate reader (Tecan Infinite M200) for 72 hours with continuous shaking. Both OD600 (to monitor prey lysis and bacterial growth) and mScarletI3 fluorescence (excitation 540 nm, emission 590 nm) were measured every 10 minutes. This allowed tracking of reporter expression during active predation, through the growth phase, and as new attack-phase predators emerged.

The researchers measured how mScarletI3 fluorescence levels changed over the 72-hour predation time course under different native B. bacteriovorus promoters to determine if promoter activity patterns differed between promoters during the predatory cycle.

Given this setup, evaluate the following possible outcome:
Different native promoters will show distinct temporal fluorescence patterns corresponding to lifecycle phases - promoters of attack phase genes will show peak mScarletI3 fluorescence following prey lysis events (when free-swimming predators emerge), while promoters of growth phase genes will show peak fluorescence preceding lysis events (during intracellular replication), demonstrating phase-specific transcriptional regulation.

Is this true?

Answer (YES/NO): NO